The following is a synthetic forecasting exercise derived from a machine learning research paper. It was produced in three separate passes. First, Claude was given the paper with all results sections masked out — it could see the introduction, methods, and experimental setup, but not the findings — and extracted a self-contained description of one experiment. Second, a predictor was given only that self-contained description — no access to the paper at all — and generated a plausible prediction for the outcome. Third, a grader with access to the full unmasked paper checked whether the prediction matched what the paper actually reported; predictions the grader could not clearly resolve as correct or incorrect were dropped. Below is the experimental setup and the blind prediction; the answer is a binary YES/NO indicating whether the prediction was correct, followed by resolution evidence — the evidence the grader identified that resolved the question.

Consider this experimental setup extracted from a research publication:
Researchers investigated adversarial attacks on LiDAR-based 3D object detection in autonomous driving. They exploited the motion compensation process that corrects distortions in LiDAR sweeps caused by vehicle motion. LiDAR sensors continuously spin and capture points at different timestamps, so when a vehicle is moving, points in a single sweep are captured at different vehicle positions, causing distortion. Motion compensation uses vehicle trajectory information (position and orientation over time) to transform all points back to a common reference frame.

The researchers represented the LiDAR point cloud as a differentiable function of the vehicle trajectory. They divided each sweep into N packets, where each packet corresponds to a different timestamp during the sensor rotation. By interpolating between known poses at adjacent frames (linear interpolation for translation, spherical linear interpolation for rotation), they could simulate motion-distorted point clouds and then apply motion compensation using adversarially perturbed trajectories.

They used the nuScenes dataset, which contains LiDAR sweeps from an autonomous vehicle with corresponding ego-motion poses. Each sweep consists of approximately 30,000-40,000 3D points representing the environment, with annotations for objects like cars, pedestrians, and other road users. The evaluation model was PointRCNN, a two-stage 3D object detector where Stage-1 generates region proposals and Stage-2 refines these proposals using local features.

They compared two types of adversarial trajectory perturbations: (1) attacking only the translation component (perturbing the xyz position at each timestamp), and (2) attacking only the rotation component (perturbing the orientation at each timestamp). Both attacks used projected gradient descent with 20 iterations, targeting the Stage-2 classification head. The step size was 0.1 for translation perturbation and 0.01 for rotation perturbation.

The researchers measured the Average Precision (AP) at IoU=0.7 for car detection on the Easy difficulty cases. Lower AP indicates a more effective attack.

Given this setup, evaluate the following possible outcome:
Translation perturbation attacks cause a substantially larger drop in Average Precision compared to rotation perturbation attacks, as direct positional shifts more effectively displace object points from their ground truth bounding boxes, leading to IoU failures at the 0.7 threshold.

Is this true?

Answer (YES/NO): NO